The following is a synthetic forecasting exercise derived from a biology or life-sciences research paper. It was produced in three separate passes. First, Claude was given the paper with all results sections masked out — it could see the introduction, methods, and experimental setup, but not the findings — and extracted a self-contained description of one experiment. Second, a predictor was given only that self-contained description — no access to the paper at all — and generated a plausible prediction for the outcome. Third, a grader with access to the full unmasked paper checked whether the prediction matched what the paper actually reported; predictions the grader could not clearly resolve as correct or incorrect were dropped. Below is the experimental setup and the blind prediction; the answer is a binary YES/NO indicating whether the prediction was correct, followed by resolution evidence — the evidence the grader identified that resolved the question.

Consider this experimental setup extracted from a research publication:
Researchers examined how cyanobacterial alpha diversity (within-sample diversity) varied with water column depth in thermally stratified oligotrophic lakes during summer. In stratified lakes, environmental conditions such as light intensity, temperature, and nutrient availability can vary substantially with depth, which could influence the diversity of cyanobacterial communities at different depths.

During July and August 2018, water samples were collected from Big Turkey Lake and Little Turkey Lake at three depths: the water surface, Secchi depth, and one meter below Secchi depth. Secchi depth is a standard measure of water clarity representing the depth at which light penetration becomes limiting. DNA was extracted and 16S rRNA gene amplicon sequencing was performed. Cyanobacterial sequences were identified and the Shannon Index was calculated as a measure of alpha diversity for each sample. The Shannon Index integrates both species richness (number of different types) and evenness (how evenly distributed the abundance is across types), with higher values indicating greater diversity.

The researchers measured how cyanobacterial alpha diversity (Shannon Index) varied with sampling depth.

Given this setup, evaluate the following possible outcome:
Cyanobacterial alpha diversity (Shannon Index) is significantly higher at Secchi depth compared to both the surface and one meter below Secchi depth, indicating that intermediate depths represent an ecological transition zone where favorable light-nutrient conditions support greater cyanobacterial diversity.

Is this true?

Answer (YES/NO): NO